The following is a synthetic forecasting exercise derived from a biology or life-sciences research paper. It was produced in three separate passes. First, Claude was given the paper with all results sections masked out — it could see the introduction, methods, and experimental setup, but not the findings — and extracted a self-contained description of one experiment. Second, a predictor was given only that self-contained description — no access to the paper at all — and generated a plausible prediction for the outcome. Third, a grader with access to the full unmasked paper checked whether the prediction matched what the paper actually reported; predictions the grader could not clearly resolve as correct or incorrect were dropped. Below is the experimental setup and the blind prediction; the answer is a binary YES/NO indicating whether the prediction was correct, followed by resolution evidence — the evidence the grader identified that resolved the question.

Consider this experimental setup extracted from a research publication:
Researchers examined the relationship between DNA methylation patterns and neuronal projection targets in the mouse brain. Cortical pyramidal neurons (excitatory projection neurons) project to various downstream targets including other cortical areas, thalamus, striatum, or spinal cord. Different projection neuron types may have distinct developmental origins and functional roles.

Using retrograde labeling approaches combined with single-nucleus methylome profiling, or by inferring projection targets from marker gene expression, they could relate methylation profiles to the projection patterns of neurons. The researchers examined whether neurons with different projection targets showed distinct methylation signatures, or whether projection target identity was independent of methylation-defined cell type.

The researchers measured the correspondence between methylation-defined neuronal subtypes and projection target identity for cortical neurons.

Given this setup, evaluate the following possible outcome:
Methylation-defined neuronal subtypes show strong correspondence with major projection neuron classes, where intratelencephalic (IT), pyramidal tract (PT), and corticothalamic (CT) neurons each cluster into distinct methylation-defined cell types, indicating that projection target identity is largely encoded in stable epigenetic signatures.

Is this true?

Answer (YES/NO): YES